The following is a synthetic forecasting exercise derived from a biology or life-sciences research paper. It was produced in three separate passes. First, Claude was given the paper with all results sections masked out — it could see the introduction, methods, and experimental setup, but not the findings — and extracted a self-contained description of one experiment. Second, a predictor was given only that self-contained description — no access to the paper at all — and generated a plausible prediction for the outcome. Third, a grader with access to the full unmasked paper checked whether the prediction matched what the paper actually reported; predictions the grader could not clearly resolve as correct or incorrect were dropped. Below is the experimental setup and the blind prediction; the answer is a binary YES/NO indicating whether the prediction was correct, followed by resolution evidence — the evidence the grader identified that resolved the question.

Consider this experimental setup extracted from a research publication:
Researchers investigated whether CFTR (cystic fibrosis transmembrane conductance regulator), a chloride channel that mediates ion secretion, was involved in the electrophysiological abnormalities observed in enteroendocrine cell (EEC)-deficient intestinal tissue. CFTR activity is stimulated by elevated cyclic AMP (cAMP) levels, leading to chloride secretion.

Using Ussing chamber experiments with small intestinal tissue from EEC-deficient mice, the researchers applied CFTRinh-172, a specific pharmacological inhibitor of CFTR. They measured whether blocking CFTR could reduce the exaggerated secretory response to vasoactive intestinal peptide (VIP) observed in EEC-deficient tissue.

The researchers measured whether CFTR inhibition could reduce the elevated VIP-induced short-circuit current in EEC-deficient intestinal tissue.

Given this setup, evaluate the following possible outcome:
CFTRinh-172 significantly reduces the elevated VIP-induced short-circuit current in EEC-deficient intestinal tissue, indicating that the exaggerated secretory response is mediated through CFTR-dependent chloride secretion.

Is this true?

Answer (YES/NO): YES